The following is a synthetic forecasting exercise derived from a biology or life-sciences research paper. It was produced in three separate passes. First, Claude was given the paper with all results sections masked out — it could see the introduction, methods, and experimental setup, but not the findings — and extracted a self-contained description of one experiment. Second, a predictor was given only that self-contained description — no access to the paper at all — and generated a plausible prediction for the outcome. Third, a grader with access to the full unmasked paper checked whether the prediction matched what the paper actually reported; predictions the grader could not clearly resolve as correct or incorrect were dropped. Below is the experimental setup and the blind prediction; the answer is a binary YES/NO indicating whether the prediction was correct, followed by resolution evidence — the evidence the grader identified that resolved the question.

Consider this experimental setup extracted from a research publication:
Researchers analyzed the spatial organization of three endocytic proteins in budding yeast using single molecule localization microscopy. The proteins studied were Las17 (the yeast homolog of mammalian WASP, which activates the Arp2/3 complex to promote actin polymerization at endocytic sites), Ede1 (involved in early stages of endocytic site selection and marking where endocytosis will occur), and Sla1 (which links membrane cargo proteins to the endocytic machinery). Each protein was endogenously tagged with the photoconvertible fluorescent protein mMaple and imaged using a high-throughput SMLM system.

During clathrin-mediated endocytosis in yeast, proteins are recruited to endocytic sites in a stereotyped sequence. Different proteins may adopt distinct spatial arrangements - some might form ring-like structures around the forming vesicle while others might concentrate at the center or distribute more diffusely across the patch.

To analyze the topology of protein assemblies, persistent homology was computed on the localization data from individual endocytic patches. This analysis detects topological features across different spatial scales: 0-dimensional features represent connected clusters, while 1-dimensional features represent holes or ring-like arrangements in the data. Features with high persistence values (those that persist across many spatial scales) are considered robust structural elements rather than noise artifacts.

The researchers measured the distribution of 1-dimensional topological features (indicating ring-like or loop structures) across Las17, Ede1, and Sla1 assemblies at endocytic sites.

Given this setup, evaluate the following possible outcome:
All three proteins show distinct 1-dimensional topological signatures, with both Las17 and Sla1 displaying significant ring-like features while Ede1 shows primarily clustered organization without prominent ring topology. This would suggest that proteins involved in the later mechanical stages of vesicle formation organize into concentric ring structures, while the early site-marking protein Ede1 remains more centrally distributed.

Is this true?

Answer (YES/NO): NO